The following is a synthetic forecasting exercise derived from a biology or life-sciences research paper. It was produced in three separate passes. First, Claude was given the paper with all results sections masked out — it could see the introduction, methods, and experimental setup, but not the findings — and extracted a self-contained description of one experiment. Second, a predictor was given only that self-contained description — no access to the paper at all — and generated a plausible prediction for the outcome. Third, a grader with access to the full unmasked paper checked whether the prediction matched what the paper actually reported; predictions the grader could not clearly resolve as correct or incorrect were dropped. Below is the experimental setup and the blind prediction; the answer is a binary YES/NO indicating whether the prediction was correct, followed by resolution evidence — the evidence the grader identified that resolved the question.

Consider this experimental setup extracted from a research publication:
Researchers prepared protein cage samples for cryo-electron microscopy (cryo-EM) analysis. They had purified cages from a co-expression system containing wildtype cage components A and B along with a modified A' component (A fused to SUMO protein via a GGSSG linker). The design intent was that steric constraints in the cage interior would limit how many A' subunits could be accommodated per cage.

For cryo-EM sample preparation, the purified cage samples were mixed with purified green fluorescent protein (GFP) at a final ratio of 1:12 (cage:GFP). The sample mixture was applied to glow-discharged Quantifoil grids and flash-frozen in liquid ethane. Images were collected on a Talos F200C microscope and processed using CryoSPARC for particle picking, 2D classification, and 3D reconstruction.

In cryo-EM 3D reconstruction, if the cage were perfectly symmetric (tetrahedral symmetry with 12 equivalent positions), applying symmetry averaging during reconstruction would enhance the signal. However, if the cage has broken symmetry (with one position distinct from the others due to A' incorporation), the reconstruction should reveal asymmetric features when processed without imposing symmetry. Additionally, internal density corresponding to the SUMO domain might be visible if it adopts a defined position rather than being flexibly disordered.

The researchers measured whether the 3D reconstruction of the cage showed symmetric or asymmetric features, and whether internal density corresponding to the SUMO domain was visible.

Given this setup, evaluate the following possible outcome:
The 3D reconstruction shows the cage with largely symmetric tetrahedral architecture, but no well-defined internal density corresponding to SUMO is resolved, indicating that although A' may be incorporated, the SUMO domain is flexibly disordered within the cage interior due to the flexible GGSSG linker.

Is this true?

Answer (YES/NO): YES